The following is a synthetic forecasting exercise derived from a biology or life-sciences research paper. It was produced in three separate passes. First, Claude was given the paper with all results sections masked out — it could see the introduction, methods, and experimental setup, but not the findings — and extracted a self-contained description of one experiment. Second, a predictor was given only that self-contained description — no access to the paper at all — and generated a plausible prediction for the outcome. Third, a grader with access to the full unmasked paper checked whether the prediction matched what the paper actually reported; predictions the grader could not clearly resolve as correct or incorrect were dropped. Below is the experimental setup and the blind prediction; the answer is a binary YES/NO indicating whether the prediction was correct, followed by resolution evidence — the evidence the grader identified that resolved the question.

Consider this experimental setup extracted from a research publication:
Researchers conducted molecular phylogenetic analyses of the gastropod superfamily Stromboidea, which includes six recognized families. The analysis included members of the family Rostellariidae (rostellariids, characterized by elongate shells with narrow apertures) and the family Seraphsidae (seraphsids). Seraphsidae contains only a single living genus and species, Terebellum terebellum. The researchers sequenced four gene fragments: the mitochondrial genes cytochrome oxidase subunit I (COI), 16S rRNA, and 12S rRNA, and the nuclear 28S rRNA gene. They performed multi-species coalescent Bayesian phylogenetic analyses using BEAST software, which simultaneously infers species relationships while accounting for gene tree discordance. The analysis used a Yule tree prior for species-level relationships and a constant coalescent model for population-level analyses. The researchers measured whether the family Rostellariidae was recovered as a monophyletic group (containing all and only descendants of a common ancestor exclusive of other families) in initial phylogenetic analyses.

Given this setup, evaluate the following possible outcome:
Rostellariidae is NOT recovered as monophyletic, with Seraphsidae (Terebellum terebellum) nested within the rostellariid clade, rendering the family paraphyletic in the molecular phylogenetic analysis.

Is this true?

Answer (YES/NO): NO